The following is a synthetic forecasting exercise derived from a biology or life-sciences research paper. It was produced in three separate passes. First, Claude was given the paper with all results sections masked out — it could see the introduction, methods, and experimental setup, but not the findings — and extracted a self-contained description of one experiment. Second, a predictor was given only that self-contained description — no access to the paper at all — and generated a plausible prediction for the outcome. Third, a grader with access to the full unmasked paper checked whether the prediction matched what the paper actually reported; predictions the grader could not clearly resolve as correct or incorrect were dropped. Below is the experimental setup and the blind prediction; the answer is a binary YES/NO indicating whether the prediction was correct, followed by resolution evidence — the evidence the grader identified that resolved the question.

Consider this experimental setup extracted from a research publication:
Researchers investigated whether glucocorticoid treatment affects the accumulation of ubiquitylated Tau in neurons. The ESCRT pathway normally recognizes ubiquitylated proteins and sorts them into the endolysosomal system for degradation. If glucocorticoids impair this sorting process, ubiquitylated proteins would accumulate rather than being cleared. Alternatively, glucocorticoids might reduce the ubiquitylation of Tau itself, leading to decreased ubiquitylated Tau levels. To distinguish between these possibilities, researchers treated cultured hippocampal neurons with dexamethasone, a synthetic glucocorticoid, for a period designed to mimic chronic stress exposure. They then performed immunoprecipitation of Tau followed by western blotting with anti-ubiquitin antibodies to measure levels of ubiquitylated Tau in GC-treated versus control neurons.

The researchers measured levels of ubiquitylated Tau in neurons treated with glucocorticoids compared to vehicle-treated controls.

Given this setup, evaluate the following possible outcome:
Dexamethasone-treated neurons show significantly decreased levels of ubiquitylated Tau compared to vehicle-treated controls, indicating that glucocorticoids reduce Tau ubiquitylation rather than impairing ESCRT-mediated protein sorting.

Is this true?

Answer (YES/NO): NO